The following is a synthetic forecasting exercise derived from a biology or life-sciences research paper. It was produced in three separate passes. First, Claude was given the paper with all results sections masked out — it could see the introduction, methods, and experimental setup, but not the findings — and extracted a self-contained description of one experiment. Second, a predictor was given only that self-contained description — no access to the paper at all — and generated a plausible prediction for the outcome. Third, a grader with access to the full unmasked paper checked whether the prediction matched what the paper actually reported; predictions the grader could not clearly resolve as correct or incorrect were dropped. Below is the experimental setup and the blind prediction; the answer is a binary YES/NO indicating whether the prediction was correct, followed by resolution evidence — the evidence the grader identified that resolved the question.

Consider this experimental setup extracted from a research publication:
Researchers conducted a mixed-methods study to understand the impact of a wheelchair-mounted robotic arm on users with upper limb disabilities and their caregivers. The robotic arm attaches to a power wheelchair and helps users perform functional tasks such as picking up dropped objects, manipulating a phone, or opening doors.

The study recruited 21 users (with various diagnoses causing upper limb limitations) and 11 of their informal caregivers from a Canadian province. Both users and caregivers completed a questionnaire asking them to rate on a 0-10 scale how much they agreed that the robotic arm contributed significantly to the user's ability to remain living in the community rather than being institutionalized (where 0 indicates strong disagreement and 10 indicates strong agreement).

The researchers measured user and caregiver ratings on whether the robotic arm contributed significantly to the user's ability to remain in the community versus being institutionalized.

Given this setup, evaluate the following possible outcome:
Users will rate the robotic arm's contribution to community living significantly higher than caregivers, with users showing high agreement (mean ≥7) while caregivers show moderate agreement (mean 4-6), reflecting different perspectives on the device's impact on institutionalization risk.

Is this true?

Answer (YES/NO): NO